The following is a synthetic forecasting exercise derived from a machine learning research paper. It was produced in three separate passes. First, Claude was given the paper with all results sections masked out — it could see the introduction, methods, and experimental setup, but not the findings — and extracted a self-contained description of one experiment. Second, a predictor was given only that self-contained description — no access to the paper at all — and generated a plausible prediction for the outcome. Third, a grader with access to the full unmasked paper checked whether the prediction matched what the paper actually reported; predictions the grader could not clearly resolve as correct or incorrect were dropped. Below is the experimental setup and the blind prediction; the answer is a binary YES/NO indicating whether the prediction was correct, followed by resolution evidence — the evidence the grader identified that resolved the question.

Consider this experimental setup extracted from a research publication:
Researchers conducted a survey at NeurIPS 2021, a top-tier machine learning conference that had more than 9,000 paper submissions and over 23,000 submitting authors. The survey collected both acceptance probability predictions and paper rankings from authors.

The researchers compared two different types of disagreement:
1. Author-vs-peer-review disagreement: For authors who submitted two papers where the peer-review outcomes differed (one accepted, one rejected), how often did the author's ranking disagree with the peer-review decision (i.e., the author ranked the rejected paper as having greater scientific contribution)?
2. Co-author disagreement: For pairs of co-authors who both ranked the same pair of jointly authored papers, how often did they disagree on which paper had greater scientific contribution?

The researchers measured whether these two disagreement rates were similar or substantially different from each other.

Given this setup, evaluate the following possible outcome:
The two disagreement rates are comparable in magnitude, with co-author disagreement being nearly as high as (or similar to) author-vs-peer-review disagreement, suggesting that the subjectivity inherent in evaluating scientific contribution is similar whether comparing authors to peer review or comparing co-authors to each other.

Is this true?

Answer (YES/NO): YES